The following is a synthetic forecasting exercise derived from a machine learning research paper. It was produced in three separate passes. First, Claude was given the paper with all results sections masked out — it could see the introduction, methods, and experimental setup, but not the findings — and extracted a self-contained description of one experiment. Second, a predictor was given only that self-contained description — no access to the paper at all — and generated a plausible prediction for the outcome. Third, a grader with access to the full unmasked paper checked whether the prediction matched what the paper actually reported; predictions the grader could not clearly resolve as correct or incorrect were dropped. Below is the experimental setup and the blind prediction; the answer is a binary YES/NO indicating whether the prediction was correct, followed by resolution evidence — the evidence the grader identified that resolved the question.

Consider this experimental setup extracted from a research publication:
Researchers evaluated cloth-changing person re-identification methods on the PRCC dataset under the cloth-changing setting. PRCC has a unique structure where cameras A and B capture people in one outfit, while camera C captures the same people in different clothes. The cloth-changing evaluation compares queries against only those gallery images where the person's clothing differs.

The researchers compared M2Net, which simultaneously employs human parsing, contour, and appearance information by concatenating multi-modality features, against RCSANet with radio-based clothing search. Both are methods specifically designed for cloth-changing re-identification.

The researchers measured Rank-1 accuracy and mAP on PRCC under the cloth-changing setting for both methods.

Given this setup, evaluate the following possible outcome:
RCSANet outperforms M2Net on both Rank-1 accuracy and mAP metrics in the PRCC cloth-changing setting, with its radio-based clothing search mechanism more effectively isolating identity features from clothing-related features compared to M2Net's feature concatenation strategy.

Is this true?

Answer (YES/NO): NO